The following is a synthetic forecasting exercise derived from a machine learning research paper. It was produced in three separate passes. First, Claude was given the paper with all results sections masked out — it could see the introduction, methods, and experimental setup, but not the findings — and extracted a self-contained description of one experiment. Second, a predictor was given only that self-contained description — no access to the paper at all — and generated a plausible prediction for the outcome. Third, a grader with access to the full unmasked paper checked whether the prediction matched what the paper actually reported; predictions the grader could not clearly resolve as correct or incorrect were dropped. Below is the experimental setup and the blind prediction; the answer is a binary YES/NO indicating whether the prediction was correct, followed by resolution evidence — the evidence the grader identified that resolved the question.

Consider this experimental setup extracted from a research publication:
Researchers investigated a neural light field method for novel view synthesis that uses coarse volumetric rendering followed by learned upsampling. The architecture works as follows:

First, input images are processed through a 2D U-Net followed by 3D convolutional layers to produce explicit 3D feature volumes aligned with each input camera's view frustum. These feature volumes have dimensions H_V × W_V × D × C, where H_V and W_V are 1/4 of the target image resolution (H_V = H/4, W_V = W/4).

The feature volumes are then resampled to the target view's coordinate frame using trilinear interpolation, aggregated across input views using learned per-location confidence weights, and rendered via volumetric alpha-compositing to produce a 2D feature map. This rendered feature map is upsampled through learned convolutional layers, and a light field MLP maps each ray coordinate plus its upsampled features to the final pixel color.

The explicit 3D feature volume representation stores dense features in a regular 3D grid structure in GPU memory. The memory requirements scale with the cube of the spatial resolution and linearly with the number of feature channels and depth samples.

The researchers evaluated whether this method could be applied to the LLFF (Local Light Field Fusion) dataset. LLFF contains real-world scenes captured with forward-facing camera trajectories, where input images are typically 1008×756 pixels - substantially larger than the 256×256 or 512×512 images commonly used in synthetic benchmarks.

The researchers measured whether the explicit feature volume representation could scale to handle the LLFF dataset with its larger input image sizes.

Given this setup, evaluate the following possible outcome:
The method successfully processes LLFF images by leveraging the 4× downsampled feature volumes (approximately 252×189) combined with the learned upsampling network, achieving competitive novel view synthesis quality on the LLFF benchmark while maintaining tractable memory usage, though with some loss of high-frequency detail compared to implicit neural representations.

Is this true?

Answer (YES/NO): NO